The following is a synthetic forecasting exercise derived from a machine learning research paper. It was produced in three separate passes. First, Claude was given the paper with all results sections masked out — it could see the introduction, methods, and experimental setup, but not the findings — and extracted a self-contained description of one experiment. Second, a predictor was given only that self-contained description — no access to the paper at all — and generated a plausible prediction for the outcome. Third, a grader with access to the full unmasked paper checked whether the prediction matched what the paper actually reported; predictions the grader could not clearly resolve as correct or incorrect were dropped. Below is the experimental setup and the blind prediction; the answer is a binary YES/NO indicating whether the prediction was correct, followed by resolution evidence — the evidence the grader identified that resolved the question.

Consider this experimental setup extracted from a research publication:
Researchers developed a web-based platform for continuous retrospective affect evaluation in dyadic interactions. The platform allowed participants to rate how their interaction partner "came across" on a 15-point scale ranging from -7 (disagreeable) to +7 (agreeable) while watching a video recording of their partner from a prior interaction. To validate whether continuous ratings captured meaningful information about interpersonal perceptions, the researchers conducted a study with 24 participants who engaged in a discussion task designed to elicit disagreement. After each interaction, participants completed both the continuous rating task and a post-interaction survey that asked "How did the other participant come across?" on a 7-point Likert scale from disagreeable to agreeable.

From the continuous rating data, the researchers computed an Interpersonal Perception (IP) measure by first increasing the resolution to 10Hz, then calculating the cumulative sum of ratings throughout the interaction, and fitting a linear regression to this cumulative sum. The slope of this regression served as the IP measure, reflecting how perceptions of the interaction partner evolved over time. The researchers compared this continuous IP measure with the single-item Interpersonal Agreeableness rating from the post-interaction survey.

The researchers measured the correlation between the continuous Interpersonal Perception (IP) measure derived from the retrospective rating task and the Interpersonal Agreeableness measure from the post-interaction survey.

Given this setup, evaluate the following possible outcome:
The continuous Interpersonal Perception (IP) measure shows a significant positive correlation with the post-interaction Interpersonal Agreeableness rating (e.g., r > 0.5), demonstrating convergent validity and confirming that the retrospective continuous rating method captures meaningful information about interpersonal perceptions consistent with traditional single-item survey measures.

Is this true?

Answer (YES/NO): YES